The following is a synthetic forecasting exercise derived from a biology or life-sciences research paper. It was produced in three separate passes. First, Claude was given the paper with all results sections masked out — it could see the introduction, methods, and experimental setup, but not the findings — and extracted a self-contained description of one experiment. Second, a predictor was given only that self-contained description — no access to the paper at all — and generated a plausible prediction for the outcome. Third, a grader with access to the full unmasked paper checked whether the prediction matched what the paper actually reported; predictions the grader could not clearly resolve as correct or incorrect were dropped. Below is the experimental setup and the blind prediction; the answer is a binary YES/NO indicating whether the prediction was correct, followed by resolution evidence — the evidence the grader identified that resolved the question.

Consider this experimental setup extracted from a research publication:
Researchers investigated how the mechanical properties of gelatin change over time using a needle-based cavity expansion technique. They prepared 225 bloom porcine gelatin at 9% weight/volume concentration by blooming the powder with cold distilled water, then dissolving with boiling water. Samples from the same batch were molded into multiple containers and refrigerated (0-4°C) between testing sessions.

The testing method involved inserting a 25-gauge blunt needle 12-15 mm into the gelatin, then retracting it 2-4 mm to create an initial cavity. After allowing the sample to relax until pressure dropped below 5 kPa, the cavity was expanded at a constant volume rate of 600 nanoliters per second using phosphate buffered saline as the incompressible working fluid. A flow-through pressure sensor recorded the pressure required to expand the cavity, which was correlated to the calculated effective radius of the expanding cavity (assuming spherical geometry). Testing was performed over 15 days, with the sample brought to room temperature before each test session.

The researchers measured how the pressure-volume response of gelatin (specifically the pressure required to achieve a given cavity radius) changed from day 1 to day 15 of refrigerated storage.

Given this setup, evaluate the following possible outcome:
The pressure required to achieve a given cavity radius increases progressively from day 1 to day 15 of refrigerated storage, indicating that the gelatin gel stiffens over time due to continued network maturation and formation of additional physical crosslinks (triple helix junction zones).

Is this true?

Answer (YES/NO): NO